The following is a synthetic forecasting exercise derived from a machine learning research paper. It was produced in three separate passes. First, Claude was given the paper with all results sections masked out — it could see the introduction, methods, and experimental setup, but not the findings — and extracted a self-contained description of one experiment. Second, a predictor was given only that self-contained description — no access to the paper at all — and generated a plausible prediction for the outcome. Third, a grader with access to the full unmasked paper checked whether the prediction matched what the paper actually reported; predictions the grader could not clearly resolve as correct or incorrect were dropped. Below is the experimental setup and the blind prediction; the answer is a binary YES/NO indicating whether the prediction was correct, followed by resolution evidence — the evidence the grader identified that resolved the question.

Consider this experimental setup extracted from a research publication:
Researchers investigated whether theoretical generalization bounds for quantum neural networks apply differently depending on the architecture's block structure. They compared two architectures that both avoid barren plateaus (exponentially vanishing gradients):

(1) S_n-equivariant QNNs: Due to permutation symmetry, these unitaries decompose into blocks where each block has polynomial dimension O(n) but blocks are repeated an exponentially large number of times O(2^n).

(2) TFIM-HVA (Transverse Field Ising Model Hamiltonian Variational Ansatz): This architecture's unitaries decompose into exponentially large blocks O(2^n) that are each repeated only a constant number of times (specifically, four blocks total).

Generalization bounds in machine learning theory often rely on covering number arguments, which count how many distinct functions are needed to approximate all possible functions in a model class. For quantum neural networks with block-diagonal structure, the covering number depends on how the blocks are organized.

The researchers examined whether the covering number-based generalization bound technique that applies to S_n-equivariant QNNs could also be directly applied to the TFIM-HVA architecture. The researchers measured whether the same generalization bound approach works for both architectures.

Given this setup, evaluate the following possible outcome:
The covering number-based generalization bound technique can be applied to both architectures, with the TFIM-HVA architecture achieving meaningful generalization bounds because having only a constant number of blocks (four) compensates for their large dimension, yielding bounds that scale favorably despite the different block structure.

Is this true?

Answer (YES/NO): NO